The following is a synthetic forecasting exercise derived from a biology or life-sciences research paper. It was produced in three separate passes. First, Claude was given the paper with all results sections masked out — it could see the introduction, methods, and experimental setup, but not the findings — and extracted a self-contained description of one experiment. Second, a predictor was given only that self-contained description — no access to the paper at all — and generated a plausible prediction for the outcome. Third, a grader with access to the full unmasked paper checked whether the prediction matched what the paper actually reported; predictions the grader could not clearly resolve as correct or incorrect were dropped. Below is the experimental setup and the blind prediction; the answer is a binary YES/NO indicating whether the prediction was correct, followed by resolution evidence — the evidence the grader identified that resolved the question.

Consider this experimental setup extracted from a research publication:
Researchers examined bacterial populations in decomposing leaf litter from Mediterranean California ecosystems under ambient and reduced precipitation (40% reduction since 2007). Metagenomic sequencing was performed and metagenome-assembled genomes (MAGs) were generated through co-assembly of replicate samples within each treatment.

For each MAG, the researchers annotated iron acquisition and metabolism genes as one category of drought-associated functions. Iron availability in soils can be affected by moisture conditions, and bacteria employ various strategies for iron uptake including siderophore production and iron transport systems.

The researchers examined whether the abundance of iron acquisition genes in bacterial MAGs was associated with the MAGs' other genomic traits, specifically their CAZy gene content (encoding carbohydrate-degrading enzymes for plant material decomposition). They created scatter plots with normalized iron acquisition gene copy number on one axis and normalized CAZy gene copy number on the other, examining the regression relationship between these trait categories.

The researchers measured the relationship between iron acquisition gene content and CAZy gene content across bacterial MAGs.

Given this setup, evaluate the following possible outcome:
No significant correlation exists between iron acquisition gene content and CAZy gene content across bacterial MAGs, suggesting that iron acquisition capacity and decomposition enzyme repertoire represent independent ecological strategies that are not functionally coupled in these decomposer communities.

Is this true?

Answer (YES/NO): NO